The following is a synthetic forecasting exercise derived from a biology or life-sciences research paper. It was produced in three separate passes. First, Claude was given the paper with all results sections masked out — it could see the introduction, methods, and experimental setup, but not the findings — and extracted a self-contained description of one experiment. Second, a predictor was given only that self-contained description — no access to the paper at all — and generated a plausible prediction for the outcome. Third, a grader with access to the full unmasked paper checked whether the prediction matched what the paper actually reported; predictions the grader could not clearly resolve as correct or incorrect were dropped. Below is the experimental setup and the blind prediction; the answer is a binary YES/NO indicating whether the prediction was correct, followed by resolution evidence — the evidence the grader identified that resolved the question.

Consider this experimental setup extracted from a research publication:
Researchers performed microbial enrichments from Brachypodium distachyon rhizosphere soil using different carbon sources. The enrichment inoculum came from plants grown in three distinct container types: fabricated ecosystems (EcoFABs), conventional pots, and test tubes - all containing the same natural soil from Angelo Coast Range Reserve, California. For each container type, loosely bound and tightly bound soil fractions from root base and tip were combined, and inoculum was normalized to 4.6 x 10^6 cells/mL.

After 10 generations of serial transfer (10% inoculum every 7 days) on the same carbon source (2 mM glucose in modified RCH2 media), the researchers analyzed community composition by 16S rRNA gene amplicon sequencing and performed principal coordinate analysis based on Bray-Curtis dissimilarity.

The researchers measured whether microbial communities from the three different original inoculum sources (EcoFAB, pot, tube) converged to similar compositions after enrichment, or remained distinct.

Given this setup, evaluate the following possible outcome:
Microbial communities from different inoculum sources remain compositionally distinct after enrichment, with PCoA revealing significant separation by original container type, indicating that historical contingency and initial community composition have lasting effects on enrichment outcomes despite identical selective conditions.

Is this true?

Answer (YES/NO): YES